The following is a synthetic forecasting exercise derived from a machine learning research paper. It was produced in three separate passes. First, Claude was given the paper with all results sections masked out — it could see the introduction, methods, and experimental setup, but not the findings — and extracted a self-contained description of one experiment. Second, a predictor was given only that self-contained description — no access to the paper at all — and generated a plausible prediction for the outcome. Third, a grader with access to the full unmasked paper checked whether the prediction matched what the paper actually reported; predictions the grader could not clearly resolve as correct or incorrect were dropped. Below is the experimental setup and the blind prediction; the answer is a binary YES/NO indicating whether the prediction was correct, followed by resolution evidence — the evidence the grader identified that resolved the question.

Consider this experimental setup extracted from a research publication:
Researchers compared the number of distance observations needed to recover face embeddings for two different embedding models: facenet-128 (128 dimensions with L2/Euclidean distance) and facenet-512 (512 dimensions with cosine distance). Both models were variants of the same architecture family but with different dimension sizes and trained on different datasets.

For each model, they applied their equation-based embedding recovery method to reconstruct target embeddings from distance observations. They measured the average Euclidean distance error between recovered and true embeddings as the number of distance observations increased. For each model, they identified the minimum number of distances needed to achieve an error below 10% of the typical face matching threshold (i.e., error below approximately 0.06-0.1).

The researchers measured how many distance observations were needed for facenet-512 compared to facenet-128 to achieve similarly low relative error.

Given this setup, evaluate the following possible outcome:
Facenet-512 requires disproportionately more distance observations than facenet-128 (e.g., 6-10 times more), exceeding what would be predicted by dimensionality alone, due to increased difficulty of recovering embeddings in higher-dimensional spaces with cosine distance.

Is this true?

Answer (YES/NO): NO